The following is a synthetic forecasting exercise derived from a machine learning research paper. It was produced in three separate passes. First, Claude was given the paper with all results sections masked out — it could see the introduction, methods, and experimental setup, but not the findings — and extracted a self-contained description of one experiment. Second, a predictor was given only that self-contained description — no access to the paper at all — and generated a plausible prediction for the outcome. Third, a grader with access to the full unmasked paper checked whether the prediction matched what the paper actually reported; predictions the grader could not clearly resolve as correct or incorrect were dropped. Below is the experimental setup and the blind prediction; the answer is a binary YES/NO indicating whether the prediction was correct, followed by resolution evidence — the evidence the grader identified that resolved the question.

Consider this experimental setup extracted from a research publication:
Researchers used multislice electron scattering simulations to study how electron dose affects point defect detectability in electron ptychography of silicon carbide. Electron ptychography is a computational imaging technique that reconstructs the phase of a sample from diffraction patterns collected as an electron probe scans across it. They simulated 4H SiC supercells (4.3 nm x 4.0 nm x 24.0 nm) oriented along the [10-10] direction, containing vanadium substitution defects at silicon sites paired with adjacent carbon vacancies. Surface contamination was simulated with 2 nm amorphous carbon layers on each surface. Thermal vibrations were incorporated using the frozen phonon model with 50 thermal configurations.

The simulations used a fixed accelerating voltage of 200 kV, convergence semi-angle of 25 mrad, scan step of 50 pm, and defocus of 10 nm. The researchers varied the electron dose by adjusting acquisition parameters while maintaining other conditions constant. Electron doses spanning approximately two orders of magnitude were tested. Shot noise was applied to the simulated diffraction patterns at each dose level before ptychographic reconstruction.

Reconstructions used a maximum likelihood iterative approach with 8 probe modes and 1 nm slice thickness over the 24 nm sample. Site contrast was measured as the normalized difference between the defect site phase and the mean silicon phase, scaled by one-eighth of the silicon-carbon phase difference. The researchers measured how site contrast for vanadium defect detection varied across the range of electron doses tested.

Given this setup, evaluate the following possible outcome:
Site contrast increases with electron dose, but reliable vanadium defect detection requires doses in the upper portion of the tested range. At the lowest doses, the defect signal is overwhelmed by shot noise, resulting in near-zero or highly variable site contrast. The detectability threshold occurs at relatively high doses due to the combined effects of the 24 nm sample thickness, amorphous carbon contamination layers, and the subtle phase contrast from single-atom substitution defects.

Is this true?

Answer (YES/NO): NO